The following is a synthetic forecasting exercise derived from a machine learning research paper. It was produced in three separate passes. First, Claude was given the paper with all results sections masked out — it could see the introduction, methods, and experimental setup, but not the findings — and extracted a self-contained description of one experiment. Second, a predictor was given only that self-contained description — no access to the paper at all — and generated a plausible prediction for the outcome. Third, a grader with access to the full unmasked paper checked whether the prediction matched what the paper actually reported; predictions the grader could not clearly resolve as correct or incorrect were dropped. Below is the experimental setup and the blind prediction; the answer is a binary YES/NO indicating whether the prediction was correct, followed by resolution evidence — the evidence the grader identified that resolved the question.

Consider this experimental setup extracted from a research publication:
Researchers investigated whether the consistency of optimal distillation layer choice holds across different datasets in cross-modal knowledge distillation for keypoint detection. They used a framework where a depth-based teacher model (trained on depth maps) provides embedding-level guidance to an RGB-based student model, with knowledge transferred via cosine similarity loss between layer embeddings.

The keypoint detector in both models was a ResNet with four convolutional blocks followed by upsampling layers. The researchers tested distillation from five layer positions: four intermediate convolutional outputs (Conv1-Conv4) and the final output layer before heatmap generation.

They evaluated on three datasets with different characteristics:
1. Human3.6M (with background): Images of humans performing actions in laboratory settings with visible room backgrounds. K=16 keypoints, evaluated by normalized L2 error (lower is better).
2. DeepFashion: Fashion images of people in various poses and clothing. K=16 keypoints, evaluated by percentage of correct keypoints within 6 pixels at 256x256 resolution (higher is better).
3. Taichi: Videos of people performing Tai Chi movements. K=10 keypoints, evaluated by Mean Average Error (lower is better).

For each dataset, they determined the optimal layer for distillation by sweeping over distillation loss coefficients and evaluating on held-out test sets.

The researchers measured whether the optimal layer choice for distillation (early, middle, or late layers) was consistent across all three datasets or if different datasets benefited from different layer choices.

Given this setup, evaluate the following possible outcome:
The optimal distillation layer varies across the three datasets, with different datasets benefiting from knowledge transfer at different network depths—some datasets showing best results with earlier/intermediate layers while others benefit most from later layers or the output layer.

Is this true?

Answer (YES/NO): NO